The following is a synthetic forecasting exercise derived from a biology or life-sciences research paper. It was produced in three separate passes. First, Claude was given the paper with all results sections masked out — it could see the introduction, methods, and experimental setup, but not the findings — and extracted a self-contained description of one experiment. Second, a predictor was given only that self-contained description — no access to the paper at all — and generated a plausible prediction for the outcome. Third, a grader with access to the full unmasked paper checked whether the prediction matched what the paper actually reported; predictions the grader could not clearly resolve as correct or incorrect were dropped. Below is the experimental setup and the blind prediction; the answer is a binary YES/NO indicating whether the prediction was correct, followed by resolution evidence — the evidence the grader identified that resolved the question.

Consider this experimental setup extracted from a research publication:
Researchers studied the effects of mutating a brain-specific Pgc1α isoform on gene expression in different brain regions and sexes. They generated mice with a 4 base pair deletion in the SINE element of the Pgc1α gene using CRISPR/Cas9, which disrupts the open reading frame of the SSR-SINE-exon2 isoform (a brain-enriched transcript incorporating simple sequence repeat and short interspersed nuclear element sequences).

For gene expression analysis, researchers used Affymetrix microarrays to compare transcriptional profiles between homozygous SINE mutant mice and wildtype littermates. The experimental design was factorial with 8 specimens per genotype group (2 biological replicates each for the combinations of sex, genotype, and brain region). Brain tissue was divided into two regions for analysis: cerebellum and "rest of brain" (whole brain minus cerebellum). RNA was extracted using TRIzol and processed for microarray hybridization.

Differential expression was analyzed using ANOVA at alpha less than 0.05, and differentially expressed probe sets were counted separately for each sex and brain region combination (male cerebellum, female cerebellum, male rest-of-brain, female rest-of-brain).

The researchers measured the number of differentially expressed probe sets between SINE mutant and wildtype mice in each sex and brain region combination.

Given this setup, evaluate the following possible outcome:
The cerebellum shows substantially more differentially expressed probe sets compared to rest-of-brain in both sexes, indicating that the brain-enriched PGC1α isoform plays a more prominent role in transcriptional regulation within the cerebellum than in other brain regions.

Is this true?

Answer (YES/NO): YES